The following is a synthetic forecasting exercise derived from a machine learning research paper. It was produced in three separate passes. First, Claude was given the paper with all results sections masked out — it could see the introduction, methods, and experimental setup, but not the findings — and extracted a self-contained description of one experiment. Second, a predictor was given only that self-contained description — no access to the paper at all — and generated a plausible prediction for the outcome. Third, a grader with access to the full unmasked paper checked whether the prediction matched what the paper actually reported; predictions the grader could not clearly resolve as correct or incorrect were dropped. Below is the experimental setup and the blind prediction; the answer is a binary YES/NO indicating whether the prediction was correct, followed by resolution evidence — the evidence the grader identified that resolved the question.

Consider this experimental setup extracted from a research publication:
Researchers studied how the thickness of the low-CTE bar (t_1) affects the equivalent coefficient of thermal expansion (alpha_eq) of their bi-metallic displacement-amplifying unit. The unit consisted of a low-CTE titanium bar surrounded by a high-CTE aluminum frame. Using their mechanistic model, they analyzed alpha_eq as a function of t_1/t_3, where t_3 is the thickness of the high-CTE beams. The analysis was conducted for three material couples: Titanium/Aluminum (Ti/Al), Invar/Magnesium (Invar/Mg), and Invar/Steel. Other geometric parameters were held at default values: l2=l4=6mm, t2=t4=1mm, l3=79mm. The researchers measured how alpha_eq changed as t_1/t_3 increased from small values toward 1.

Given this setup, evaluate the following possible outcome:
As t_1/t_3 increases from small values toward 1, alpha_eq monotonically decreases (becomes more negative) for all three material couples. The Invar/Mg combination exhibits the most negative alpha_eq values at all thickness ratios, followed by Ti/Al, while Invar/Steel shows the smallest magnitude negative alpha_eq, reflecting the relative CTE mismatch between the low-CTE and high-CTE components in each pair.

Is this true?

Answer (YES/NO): NO